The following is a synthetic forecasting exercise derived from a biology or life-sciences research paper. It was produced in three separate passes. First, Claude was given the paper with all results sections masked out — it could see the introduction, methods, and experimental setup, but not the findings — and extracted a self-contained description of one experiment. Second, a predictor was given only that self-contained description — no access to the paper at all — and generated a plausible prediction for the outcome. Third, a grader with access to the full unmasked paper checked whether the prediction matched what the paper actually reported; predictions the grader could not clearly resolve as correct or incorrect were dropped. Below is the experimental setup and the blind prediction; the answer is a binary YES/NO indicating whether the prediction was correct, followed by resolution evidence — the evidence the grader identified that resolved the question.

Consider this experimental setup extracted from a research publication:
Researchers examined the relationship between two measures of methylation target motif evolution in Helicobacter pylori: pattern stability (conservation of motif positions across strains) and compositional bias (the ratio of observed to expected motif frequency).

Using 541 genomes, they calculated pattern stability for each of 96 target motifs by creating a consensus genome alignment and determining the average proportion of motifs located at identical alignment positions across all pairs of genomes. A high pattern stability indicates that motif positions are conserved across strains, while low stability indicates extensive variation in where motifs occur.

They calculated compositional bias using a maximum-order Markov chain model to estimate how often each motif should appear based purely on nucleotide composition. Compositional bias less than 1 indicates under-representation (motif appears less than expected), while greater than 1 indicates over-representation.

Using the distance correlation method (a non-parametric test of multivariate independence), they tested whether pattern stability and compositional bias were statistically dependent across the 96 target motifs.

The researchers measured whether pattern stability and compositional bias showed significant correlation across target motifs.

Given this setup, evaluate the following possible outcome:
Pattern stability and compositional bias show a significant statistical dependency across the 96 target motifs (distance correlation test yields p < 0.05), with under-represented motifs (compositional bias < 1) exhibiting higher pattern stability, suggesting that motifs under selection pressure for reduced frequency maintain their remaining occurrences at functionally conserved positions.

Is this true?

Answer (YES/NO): NO